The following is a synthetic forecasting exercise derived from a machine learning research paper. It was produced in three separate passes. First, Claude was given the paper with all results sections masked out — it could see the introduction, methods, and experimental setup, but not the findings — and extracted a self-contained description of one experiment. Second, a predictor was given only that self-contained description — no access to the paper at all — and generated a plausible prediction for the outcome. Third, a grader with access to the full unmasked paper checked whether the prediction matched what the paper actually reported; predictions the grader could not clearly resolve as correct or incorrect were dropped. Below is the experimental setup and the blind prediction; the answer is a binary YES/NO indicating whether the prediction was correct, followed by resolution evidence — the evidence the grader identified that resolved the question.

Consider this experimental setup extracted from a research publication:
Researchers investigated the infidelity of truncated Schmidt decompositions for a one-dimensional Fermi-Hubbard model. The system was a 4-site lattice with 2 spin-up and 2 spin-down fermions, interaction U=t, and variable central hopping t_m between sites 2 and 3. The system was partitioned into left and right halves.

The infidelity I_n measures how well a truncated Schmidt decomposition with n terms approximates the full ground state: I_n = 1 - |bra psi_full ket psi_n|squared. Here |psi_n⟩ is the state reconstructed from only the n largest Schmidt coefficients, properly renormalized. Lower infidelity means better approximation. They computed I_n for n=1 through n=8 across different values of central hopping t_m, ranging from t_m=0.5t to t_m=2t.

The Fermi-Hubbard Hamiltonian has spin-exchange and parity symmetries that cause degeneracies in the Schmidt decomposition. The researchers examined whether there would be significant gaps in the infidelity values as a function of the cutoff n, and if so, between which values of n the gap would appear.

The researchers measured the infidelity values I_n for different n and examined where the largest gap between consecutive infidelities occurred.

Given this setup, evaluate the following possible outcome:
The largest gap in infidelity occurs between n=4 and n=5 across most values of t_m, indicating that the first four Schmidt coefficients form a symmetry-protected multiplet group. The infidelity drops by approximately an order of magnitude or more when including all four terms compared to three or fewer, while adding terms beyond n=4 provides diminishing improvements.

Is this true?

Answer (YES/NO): NO